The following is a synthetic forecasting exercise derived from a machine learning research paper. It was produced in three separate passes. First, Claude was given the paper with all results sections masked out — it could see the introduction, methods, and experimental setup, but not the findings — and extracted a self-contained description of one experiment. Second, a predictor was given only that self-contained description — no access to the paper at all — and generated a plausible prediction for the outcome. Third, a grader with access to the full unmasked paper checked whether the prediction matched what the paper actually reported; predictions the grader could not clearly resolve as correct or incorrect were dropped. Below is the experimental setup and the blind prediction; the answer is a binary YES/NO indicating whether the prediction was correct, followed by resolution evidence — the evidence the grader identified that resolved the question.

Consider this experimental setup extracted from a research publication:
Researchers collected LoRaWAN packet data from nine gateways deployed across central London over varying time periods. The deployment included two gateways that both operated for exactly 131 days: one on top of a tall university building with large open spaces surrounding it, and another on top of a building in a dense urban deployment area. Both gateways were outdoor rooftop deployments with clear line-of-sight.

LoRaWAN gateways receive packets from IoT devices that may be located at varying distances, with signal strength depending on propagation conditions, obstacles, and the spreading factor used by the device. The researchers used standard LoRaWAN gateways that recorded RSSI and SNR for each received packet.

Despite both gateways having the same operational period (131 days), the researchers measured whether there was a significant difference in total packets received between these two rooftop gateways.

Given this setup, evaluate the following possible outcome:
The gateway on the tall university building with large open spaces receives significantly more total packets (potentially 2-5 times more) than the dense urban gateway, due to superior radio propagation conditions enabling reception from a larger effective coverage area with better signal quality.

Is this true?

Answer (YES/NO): NO